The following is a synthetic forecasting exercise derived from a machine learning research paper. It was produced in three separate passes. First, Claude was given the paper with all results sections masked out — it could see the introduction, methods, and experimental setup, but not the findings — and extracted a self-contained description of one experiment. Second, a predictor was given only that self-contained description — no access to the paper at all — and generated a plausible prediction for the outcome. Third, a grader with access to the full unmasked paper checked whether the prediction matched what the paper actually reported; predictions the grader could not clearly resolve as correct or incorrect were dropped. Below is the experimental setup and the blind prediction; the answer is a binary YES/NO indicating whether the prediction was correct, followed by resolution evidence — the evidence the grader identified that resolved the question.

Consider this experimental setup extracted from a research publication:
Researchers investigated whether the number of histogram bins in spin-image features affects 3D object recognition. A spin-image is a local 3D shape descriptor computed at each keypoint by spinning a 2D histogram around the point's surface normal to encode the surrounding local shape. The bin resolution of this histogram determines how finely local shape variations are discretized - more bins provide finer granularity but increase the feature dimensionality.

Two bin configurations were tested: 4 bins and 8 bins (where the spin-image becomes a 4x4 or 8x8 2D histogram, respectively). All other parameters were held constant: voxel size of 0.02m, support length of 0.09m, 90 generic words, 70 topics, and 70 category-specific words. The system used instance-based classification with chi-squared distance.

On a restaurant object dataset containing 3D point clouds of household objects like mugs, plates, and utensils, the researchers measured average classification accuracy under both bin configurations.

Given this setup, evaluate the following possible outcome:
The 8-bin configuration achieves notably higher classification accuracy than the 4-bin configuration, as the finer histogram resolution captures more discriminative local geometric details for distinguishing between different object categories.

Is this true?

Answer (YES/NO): NO